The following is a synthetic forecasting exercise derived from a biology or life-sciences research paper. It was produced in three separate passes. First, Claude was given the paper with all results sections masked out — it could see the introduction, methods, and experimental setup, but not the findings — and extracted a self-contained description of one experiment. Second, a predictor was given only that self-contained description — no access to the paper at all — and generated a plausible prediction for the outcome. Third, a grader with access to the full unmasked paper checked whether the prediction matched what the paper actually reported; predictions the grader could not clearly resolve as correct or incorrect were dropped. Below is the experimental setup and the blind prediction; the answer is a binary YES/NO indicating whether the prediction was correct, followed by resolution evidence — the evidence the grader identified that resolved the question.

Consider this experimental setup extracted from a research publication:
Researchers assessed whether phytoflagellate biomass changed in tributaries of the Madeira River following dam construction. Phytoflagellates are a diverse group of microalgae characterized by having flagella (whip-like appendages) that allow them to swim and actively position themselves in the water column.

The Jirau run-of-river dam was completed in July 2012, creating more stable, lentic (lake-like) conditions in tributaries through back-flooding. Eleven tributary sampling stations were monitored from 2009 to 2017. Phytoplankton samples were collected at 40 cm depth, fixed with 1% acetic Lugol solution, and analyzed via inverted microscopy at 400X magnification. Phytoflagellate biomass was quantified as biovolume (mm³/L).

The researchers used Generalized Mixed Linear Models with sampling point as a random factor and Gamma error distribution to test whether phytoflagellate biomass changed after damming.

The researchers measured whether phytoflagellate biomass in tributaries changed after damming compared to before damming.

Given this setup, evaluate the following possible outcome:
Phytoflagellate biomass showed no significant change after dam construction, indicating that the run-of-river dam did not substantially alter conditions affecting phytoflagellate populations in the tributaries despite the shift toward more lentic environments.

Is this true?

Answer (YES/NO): NO